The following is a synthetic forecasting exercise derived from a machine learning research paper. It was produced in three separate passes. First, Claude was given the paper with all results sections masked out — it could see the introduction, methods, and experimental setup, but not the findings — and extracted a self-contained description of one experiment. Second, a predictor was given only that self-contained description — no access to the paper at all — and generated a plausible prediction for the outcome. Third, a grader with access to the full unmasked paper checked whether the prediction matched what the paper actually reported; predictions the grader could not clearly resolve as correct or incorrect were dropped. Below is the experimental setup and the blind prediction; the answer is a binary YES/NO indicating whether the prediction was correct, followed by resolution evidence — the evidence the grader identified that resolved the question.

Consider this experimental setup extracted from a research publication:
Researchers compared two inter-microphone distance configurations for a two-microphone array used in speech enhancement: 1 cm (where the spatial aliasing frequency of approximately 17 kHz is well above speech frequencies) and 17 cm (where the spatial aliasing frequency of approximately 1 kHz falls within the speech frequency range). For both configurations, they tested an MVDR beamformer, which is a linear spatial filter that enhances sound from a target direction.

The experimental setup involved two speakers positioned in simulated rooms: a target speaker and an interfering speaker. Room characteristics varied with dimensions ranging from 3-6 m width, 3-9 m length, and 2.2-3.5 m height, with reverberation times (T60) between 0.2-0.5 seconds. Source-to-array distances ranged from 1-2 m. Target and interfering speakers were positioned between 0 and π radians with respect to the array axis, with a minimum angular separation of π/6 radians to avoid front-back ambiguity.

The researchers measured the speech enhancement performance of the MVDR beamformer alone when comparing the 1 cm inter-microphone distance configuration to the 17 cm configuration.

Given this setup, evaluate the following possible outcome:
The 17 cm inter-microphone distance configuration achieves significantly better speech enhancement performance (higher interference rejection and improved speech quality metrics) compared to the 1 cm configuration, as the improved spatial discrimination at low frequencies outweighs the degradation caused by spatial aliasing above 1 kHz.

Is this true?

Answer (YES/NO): NO